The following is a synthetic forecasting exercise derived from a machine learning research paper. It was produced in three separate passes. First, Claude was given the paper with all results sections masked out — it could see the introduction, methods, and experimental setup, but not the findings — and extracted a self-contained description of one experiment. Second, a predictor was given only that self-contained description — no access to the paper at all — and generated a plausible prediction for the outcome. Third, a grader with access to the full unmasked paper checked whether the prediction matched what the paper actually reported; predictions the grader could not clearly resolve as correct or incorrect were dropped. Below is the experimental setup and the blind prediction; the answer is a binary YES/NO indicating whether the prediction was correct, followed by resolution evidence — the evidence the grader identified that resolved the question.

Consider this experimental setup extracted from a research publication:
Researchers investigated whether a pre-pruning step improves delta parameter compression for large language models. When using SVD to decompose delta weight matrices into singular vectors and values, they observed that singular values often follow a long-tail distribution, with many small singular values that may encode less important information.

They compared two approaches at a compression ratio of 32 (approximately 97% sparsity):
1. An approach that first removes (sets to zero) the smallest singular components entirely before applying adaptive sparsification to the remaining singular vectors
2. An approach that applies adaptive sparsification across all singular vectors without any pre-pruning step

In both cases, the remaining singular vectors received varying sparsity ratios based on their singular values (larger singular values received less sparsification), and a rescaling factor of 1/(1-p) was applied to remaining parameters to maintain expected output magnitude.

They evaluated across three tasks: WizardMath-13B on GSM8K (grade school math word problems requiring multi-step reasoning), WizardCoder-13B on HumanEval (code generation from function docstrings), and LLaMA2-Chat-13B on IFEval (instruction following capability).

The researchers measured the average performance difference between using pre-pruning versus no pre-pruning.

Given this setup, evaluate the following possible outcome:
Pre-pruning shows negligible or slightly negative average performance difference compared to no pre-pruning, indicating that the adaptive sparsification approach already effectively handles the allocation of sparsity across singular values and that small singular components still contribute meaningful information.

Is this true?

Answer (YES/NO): NO